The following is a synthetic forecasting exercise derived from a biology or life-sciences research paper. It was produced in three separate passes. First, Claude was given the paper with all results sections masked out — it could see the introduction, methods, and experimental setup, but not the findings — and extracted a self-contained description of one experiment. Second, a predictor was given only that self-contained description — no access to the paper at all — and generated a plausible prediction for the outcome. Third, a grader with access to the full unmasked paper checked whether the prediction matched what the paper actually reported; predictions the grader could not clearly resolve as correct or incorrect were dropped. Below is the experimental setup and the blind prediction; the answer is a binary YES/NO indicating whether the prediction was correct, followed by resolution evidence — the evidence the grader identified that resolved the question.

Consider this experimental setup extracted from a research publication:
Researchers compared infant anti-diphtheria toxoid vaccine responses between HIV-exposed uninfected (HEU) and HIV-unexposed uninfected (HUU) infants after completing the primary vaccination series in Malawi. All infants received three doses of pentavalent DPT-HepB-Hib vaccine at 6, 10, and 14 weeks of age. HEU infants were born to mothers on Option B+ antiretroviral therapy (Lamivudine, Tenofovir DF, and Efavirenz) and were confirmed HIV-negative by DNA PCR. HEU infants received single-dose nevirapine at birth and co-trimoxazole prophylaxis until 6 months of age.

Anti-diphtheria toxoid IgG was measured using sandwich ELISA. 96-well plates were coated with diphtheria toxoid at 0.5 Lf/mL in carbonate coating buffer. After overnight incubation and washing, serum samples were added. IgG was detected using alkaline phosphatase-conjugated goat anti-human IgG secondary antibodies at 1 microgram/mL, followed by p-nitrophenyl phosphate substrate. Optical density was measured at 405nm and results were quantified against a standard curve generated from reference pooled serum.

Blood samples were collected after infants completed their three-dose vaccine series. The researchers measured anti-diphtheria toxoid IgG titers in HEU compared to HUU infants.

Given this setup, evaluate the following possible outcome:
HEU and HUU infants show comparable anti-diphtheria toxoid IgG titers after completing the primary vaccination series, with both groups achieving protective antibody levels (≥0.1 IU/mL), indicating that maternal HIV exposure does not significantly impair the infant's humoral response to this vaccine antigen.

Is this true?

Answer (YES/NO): NO